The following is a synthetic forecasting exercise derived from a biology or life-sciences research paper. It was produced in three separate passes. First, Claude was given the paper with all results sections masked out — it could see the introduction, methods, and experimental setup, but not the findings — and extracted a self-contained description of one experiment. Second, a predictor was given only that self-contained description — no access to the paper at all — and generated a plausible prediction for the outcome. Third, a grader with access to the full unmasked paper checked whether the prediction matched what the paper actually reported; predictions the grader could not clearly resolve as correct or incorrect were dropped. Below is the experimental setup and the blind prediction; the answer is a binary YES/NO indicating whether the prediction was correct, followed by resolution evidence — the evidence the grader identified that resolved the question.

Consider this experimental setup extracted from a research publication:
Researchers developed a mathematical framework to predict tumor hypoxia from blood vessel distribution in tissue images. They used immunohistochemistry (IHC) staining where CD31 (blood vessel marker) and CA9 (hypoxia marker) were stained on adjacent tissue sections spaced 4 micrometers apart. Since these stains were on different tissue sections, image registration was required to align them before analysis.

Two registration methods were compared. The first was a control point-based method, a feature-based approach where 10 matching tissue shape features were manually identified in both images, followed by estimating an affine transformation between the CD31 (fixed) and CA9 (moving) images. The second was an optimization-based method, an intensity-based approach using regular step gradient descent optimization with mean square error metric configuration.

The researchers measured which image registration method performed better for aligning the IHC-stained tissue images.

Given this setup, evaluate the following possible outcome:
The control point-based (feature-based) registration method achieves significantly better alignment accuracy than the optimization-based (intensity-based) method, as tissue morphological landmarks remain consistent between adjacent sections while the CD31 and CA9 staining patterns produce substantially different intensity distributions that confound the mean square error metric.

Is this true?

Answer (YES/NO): NO